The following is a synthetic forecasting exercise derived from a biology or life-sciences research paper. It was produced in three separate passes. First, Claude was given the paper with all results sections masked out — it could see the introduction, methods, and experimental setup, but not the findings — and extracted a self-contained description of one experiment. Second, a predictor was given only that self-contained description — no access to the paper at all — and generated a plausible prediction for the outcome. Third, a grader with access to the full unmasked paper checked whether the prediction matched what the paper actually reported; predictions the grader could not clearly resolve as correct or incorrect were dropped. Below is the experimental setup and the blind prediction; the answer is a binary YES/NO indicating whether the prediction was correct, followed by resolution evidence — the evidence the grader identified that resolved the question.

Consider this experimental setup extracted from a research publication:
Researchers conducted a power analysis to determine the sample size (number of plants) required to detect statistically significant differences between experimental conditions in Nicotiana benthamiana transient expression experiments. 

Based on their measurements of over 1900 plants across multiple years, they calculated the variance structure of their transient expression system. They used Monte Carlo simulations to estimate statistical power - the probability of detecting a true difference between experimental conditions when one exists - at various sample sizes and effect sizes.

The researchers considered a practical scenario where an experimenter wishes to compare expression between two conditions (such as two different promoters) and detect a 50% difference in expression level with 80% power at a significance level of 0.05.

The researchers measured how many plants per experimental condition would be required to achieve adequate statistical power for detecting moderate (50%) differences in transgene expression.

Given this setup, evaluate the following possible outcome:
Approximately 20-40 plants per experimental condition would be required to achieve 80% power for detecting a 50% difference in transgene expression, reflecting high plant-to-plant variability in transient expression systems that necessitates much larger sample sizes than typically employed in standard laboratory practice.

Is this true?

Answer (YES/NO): NO